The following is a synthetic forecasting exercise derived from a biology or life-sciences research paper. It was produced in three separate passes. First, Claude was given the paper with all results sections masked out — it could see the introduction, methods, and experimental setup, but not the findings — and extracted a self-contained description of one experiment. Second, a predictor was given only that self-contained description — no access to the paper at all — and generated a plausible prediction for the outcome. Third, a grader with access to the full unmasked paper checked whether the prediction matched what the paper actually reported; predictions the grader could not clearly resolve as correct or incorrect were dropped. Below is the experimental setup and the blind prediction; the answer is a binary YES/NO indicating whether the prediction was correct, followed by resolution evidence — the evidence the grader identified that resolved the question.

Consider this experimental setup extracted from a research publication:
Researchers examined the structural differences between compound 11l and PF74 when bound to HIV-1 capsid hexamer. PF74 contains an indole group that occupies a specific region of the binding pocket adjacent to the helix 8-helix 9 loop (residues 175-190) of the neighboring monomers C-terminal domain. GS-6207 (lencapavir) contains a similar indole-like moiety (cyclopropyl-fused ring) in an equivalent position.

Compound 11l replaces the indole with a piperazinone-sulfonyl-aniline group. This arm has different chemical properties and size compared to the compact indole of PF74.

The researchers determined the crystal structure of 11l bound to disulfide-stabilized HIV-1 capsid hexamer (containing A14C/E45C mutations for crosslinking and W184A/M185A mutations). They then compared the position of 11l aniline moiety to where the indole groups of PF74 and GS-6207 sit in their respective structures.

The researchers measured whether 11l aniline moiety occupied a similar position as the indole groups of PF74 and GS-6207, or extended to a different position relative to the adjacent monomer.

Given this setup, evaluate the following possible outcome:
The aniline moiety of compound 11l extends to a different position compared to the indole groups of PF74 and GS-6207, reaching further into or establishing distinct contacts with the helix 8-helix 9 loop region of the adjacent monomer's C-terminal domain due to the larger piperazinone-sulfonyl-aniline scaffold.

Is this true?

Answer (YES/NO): YES